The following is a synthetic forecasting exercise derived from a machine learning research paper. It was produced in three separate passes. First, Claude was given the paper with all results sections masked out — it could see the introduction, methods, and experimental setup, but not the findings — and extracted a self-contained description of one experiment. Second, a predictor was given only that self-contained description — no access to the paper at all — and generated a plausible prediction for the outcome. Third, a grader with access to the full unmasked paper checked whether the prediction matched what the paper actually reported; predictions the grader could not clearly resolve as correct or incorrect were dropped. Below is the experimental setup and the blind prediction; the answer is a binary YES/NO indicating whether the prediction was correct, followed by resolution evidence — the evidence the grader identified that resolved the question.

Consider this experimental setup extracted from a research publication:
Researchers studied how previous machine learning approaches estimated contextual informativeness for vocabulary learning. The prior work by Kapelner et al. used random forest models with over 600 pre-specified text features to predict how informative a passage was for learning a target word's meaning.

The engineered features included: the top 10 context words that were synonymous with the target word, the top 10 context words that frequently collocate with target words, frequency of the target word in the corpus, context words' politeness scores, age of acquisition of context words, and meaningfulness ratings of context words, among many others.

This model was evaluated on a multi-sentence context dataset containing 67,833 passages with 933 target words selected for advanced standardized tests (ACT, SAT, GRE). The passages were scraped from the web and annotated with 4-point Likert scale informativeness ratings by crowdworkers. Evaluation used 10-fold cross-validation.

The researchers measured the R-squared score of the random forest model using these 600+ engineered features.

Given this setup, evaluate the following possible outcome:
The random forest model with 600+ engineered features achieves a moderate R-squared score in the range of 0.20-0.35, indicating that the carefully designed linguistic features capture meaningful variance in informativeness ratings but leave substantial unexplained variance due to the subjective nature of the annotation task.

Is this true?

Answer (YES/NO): NO